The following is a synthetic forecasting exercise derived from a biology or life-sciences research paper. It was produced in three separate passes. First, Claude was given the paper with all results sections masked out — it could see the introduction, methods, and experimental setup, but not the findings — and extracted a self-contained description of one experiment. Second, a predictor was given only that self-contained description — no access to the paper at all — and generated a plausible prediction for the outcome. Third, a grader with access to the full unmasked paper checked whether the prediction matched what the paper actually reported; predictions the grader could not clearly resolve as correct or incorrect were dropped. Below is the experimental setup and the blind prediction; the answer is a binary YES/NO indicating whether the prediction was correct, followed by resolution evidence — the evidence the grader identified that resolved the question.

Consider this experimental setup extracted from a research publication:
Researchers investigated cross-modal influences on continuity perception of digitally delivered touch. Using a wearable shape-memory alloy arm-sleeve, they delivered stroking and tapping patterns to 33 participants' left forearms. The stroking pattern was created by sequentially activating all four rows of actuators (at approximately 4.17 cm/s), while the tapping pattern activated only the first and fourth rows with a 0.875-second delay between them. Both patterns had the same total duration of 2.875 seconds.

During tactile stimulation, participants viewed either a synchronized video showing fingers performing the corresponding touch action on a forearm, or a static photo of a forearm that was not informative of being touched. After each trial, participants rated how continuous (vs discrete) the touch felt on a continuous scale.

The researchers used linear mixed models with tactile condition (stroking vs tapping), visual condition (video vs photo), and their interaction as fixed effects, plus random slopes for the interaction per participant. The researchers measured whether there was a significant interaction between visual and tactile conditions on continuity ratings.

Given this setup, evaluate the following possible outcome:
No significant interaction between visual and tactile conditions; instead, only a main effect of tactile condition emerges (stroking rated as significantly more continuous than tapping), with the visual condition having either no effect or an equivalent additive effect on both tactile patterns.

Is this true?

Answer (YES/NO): NO